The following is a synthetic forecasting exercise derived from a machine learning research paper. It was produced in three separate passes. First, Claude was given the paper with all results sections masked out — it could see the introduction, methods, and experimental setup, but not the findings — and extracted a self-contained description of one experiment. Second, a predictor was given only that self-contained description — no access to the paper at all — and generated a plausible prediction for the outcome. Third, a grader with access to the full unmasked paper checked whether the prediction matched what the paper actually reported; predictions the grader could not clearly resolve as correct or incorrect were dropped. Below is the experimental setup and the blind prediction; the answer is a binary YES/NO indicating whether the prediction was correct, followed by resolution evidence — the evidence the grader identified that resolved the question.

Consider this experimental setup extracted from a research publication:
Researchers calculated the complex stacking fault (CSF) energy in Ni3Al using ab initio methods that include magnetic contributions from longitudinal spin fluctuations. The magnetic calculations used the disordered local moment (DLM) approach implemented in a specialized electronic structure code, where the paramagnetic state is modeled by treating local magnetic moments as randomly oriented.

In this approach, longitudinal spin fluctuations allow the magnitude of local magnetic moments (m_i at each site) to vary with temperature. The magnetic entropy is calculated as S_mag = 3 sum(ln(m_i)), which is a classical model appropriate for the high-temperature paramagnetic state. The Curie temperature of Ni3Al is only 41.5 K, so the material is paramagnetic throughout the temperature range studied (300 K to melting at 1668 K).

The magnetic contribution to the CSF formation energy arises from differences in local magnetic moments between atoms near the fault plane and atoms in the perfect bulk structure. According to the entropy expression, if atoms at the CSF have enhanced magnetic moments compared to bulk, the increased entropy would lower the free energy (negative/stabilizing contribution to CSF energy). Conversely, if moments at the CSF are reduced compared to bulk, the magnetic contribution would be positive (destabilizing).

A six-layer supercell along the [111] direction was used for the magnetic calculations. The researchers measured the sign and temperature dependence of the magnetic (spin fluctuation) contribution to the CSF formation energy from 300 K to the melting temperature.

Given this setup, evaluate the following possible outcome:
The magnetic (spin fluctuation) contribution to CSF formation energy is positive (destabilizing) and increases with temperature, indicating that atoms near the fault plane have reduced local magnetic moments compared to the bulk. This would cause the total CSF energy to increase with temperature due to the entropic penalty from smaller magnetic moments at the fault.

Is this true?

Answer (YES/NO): NO